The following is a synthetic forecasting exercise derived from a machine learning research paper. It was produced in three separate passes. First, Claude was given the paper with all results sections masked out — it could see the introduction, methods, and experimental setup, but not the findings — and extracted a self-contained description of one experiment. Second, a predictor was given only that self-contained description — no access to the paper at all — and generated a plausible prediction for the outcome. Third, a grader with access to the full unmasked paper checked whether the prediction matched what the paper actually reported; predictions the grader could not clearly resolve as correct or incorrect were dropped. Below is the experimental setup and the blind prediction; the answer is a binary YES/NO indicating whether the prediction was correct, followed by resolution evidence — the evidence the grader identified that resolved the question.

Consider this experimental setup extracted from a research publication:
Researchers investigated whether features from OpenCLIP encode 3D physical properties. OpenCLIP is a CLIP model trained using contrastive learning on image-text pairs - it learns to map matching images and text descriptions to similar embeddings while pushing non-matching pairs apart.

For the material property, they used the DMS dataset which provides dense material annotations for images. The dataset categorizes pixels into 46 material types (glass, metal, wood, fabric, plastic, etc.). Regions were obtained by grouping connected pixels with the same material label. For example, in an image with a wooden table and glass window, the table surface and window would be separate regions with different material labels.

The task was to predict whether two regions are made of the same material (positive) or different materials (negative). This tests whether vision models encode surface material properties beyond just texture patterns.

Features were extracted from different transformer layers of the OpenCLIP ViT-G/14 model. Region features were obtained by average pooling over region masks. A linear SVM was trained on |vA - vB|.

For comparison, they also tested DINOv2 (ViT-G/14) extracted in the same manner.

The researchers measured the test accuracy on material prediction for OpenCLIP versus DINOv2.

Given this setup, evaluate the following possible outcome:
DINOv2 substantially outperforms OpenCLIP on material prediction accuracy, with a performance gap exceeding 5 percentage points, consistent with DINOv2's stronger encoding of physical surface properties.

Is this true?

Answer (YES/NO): NO